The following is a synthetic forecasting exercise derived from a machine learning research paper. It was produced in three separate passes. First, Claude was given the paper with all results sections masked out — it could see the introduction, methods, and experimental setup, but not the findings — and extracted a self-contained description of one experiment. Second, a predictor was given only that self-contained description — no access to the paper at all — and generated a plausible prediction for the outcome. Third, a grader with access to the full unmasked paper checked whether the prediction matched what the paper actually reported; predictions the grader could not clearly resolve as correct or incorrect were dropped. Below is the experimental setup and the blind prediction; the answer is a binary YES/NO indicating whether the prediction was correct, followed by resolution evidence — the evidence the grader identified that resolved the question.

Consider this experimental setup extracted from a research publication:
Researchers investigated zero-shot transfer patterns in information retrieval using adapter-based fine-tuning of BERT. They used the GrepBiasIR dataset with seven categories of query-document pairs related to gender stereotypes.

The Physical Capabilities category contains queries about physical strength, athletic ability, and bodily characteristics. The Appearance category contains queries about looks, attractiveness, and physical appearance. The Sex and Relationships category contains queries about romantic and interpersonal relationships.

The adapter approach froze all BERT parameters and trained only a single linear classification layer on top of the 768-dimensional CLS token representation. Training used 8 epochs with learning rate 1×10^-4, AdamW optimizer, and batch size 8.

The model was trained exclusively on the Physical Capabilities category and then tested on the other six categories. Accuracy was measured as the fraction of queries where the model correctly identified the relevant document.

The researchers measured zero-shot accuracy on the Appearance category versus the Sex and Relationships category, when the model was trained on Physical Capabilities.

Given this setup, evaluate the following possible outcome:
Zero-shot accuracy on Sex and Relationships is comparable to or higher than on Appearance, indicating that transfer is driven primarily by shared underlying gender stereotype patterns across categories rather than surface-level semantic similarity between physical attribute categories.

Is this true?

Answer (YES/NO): YES